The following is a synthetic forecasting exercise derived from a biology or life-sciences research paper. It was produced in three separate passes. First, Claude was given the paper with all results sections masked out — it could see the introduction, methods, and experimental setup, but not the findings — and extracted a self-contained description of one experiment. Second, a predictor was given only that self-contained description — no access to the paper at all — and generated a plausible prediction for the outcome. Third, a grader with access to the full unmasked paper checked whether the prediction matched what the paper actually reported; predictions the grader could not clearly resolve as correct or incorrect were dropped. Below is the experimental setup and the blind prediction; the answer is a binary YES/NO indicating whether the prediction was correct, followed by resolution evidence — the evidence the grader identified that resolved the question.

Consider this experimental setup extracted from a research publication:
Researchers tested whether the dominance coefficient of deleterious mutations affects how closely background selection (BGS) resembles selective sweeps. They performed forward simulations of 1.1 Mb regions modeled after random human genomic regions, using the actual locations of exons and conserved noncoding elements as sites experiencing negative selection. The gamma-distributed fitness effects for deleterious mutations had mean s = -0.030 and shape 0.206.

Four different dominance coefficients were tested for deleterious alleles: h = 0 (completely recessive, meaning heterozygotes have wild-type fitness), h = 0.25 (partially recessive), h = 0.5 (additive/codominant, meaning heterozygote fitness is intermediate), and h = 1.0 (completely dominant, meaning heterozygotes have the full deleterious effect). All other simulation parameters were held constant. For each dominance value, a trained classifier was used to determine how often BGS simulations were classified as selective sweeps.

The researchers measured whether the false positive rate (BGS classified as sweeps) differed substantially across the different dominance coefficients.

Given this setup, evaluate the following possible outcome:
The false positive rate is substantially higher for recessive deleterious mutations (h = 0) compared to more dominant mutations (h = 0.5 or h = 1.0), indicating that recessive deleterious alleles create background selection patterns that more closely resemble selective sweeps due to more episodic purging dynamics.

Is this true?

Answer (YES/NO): NO